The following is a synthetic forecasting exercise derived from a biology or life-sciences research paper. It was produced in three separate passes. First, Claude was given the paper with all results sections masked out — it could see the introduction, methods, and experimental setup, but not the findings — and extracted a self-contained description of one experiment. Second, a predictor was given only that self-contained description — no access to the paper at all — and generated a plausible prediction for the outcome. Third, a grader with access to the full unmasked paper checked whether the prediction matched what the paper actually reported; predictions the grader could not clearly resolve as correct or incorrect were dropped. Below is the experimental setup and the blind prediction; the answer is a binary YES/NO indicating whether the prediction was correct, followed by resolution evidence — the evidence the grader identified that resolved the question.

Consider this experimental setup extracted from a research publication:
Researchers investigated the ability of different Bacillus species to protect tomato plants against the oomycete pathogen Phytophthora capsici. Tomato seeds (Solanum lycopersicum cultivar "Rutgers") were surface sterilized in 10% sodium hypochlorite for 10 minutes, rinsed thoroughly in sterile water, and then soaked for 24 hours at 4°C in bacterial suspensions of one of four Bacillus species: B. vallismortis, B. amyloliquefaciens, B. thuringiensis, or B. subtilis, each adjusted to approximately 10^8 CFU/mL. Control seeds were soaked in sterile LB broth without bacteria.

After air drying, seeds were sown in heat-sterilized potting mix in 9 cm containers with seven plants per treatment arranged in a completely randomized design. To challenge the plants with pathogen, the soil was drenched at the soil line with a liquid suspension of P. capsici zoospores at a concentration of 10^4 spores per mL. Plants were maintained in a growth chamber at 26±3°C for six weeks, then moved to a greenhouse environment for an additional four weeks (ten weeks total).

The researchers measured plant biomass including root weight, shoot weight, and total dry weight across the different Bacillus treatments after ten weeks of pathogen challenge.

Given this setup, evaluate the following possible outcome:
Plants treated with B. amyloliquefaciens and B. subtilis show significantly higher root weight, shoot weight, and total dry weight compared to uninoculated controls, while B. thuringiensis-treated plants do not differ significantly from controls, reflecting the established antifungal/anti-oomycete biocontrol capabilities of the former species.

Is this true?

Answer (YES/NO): NO